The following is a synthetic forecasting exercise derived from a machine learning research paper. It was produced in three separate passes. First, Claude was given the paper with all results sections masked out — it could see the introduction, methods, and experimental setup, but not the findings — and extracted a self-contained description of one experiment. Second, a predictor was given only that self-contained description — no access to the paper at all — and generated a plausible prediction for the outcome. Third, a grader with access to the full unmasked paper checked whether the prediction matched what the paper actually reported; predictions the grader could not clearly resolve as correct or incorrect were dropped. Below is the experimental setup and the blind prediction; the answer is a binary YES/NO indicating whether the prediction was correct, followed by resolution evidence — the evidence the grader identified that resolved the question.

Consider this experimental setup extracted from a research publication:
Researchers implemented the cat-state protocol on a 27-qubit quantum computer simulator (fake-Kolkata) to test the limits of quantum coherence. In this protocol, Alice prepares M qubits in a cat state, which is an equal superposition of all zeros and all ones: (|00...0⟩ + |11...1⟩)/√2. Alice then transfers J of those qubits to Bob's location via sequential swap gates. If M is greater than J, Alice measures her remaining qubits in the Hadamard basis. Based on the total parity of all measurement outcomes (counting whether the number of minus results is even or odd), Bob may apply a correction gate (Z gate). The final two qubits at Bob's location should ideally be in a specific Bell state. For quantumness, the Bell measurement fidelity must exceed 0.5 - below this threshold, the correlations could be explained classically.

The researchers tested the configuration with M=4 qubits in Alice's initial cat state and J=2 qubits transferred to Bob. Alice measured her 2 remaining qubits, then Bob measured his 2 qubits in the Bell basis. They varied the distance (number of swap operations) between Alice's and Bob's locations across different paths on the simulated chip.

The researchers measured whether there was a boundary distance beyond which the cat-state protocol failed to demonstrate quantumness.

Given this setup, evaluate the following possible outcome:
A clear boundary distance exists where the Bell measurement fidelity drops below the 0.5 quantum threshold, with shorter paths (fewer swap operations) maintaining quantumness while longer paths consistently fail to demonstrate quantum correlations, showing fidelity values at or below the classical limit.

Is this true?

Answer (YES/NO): NO